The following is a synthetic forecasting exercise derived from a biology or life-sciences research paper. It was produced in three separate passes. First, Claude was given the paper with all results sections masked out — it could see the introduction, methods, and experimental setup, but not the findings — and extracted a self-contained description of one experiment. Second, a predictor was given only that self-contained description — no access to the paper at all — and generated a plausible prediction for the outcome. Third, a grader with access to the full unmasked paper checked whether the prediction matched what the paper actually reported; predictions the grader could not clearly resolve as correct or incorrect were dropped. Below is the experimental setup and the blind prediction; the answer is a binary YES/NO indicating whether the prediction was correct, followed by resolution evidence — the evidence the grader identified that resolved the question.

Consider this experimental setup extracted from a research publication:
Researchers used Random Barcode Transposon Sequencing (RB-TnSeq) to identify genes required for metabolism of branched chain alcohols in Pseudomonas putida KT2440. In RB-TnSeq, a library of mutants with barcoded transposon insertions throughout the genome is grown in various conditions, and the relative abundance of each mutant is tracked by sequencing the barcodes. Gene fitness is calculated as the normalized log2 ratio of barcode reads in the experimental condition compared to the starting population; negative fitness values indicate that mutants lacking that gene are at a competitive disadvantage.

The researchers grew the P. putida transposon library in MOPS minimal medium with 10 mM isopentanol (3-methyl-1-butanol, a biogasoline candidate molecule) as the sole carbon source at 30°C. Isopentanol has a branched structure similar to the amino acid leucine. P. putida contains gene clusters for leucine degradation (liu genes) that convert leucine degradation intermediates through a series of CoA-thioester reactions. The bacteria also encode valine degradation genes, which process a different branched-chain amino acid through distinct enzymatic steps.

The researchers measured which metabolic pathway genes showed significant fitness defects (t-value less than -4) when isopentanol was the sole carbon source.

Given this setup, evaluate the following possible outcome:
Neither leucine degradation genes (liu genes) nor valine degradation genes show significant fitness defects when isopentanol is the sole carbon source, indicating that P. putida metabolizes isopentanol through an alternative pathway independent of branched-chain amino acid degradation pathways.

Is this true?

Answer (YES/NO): NO